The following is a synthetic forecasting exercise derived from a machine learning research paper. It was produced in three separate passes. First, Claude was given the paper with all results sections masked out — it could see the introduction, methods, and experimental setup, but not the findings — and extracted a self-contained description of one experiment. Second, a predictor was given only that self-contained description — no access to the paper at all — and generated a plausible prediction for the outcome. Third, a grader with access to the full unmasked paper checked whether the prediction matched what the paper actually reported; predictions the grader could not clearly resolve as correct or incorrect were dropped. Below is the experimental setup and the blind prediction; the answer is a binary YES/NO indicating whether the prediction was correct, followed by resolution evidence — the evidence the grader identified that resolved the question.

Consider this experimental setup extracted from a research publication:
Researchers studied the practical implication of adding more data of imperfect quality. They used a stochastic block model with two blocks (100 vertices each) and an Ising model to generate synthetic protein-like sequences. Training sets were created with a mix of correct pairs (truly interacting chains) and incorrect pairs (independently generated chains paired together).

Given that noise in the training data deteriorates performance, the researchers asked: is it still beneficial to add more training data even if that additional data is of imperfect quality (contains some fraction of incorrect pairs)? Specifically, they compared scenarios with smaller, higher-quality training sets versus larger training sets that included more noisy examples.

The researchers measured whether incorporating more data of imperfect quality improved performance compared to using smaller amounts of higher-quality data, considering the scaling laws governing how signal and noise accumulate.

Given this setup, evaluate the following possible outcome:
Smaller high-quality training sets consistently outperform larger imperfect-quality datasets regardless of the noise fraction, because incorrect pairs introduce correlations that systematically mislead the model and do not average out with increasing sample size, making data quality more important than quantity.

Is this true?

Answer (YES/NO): NO